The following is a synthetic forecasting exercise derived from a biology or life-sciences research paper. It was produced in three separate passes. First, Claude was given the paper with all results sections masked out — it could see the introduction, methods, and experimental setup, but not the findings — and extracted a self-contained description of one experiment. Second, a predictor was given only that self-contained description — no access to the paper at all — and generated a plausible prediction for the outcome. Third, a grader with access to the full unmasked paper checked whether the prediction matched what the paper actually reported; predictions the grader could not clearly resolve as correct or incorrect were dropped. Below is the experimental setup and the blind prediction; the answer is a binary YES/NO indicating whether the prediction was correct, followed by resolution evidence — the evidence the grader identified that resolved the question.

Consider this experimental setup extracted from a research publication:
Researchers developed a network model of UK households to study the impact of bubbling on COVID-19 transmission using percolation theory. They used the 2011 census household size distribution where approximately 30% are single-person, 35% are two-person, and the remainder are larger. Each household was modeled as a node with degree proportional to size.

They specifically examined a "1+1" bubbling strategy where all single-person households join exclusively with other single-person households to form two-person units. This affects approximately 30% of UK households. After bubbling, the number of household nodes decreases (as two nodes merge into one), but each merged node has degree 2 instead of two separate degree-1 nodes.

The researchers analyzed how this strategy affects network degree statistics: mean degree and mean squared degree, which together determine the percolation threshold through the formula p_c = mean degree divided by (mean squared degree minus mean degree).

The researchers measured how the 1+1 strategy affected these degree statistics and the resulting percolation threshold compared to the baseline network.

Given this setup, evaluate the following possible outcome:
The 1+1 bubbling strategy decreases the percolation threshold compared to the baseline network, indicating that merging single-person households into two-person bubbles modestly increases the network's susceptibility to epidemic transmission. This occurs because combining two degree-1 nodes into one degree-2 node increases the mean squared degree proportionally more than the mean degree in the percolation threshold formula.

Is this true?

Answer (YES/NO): YES